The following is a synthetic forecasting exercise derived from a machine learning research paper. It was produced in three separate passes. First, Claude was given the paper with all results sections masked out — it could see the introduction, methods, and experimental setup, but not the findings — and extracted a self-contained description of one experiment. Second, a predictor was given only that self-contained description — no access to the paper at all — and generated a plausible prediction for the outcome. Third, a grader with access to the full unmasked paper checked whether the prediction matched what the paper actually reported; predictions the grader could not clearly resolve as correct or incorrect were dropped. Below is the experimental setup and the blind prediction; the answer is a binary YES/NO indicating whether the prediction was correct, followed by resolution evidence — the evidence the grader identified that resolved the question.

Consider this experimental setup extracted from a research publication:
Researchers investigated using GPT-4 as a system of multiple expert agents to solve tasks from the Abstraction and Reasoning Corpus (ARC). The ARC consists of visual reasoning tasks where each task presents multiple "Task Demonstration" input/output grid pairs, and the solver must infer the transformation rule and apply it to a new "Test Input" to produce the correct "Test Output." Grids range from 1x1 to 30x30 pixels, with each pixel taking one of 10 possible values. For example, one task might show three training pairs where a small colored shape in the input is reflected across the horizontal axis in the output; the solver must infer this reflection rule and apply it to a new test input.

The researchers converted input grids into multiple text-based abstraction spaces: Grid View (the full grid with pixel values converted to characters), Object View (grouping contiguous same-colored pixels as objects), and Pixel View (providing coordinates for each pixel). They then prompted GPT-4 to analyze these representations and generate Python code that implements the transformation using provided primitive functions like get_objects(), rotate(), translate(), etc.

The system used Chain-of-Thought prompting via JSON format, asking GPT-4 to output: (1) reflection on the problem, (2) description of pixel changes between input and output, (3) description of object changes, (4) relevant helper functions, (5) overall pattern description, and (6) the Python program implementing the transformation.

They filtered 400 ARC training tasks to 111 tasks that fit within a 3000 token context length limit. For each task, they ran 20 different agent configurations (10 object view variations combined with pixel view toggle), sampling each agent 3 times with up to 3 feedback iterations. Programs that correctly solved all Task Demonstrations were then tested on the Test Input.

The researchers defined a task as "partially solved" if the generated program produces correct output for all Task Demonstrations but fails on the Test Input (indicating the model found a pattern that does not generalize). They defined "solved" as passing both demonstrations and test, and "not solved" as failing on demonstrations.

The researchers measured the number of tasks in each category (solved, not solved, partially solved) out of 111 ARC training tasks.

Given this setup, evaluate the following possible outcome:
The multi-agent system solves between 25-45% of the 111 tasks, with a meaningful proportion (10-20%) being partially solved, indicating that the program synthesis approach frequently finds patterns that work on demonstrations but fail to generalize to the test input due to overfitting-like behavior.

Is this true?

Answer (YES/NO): NO